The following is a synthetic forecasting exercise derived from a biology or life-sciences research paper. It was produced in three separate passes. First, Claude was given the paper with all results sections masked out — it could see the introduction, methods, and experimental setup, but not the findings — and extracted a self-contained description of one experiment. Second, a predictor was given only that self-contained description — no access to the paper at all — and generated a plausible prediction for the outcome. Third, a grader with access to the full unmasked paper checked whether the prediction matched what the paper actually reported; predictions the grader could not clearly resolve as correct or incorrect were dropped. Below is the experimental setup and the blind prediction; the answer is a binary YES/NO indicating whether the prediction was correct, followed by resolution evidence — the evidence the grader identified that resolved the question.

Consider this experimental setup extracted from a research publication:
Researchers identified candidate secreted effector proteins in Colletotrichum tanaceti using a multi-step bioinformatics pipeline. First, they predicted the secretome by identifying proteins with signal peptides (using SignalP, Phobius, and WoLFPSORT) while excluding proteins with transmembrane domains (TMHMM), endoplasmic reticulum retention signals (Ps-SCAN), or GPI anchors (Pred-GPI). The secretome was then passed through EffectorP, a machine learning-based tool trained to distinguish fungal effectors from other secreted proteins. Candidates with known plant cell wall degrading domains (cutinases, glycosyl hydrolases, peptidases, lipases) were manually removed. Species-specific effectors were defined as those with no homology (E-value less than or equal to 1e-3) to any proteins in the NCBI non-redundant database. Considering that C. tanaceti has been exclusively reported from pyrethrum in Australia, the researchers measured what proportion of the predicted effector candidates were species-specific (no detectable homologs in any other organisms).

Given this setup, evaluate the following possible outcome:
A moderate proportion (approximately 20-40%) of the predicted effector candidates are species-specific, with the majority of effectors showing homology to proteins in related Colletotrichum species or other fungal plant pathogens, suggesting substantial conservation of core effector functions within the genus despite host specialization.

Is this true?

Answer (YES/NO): NO